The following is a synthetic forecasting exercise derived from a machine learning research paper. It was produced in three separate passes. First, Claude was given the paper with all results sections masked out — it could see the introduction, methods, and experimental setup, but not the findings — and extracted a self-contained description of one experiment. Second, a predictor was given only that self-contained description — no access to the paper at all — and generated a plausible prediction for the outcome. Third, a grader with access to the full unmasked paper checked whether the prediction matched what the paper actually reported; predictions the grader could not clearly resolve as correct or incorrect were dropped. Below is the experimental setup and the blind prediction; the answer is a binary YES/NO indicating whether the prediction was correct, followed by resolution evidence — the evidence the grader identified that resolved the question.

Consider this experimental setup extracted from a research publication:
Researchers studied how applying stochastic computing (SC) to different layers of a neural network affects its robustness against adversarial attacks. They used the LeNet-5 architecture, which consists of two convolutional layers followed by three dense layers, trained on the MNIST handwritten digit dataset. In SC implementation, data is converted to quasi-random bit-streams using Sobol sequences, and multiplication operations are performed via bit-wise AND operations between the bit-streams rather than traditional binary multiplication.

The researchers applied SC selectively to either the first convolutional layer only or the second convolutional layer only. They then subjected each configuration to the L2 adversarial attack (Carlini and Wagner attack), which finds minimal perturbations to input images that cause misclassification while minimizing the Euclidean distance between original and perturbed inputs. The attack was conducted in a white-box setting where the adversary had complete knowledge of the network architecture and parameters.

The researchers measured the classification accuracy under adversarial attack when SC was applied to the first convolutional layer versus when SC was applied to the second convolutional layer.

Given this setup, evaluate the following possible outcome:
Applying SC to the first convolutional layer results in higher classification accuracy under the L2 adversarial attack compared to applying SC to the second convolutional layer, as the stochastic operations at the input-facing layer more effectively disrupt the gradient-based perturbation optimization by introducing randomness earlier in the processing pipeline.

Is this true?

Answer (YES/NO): YES